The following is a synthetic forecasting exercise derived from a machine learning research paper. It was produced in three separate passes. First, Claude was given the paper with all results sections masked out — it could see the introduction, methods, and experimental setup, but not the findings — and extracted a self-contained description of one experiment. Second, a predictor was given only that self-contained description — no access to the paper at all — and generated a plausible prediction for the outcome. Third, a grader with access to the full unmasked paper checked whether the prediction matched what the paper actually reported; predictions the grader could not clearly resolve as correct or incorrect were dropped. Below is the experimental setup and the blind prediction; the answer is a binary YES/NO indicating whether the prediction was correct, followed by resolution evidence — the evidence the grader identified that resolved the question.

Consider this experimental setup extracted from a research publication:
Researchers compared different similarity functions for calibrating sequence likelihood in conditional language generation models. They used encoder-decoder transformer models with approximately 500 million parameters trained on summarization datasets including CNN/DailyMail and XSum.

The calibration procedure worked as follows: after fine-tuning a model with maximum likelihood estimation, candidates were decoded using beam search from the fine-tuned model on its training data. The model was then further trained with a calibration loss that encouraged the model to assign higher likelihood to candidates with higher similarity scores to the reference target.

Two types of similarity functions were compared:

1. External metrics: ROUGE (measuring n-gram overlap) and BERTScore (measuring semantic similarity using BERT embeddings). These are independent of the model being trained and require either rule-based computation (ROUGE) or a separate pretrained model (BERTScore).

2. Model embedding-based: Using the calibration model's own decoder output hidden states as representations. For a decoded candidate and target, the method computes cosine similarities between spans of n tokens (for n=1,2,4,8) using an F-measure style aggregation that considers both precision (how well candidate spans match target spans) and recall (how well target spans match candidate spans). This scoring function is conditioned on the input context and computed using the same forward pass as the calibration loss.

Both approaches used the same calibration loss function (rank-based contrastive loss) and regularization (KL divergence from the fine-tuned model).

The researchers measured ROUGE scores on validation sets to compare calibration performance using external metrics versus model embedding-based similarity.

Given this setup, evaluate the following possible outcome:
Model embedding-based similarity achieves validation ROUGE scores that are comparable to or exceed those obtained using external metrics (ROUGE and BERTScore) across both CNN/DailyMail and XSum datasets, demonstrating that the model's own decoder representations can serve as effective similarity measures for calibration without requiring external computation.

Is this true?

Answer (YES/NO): NO